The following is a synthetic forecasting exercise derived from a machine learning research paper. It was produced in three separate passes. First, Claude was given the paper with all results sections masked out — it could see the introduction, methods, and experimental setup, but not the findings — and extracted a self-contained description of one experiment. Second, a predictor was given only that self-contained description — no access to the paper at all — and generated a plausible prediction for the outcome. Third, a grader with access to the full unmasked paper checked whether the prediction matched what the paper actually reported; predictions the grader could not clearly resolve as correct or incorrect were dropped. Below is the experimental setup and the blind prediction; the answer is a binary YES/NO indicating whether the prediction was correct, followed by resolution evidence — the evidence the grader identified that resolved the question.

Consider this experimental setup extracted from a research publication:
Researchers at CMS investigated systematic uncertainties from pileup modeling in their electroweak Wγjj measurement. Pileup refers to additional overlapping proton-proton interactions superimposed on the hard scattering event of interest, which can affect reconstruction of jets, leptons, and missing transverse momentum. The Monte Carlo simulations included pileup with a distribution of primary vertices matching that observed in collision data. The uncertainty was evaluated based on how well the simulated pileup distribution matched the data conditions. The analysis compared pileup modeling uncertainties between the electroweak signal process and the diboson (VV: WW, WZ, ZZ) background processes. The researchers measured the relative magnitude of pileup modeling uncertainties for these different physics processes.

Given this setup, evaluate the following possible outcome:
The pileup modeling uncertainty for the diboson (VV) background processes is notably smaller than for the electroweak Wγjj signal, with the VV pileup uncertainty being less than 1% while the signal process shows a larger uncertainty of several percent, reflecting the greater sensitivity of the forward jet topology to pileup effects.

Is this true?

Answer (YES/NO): NO